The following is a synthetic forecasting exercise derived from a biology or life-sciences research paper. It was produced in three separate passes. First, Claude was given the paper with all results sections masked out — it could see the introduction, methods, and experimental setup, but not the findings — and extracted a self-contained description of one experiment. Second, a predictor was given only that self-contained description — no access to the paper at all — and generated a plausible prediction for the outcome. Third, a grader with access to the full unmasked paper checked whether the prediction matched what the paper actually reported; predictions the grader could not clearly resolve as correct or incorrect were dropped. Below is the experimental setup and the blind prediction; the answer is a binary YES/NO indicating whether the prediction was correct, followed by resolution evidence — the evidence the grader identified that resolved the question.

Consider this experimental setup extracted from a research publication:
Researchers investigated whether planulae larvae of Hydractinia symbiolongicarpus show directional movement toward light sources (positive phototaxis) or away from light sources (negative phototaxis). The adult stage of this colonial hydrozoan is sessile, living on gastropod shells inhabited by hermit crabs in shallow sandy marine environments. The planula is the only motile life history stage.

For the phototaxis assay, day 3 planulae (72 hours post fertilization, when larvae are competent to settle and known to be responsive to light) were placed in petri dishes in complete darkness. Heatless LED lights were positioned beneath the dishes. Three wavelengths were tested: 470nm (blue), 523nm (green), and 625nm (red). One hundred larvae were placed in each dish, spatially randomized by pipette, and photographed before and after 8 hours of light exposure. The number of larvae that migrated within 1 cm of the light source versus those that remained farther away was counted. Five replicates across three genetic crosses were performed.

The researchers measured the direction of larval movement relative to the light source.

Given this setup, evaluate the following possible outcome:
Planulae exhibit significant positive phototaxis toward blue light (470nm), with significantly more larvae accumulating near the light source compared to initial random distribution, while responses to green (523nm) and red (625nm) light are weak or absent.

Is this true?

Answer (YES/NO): NO